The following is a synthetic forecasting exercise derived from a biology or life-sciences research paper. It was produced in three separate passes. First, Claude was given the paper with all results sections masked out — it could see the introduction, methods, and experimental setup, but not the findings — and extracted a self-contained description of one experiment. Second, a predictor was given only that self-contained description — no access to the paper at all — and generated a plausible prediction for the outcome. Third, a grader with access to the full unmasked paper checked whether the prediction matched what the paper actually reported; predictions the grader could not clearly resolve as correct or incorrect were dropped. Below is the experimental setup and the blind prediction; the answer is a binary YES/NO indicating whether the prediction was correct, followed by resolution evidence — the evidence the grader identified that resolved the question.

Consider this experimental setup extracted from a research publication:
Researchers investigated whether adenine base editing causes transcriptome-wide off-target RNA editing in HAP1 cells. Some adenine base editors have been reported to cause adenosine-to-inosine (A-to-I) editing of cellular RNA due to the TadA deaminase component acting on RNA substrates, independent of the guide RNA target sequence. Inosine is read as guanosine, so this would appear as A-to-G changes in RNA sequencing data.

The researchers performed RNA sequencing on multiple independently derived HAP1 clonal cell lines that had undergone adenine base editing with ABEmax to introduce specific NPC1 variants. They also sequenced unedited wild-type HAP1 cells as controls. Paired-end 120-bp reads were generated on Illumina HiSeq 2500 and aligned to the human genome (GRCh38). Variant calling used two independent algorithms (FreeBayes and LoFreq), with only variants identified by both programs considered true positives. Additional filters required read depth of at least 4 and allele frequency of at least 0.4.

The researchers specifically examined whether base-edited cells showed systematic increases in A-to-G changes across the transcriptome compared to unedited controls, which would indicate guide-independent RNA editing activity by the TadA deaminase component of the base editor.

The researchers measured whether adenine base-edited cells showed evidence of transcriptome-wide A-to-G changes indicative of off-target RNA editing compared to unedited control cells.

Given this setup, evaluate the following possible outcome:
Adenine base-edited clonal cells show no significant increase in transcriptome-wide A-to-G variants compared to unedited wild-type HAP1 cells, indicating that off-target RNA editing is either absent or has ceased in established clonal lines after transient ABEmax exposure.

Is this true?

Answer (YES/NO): YES